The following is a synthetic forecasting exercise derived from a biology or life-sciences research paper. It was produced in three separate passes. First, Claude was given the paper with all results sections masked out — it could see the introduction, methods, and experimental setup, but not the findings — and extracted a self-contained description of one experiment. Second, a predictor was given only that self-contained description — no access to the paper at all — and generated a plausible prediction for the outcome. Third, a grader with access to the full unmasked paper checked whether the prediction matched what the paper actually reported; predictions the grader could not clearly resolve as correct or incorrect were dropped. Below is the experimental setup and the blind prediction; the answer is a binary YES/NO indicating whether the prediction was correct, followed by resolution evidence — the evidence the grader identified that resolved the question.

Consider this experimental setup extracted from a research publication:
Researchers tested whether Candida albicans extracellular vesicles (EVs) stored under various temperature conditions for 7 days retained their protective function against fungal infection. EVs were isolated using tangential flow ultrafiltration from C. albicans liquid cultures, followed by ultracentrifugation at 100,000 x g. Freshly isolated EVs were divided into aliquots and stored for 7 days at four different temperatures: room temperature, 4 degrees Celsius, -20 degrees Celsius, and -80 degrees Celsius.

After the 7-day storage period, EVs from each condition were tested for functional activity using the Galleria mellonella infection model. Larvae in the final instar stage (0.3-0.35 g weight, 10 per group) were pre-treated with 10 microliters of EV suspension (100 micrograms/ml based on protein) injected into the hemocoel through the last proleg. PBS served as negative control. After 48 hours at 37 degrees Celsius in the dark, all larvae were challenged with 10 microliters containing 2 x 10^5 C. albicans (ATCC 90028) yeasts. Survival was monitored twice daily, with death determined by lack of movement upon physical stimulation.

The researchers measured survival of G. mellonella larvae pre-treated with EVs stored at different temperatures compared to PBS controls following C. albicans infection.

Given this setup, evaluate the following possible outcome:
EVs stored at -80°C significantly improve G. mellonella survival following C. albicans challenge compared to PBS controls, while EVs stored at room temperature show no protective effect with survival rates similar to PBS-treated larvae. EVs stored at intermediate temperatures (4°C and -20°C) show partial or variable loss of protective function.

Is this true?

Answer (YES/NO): NO